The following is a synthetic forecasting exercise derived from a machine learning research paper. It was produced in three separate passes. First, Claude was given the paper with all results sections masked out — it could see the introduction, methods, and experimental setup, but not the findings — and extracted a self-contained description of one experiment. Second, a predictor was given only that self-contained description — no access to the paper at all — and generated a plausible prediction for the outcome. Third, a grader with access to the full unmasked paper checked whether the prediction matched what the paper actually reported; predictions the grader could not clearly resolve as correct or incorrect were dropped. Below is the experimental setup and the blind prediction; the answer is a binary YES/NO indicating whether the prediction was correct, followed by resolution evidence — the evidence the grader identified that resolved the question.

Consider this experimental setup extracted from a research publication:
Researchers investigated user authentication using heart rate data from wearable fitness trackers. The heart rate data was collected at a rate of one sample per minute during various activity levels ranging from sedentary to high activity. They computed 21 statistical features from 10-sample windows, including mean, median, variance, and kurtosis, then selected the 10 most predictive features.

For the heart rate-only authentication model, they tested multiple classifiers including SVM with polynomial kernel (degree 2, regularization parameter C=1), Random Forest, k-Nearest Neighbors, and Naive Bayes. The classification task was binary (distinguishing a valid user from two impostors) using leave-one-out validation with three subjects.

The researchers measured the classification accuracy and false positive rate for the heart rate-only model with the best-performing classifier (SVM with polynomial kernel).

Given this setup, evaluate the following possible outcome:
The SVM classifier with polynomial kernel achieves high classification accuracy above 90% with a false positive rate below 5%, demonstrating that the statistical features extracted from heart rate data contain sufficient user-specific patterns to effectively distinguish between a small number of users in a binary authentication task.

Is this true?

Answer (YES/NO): NO